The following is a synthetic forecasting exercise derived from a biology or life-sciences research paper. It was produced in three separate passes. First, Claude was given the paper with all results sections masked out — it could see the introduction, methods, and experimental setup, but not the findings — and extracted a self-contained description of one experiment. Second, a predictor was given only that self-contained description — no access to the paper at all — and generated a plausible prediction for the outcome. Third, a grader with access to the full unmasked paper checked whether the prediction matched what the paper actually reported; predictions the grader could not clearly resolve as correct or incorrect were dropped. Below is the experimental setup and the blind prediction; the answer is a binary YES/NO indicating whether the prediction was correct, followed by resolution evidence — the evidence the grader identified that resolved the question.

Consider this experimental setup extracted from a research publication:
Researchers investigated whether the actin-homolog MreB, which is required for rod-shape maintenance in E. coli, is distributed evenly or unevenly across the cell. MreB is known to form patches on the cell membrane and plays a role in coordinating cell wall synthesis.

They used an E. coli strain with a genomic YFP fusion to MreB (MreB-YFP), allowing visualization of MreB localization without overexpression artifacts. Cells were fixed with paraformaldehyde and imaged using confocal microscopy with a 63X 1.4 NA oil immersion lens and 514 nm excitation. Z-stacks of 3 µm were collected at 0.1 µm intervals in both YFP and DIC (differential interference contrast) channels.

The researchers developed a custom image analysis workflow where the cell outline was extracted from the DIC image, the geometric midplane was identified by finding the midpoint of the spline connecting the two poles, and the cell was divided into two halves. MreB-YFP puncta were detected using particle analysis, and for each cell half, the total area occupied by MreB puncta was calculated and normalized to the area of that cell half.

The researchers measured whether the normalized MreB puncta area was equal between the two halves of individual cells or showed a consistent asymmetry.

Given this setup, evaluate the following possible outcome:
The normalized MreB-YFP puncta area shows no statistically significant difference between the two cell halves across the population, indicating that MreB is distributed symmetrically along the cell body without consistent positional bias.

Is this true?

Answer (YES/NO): NO